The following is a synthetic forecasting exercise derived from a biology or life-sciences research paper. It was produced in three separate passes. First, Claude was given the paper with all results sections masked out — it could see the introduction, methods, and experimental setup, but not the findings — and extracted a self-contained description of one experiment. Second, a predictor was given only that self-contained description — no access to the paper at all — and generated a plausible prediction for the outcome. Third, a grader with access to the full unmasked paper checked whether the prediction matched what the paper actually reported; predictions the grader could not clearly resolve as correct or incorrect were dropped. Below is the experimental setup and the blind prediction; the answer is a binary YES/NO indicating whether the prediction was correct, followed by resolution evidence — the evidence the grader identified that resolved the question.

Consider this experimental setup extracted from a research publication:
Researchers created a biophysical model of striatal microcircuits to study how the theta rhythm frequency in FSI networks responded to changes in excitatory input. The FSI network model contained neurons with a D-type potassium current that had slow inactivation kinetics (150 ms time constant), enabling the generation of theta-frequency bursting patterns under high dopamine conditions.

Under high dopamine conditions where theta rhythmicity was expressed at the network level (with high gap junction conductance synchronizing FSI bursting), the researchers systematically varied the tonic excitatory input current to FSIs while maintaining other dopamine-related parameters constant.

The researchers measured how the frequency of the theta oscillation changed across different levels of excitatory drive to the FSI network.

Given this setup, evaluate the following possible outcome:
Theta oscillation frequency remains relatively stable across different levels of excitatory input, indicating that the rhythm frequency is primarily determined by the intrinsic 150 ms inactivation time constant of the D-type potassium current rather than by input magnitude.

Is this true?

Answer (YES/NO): YES